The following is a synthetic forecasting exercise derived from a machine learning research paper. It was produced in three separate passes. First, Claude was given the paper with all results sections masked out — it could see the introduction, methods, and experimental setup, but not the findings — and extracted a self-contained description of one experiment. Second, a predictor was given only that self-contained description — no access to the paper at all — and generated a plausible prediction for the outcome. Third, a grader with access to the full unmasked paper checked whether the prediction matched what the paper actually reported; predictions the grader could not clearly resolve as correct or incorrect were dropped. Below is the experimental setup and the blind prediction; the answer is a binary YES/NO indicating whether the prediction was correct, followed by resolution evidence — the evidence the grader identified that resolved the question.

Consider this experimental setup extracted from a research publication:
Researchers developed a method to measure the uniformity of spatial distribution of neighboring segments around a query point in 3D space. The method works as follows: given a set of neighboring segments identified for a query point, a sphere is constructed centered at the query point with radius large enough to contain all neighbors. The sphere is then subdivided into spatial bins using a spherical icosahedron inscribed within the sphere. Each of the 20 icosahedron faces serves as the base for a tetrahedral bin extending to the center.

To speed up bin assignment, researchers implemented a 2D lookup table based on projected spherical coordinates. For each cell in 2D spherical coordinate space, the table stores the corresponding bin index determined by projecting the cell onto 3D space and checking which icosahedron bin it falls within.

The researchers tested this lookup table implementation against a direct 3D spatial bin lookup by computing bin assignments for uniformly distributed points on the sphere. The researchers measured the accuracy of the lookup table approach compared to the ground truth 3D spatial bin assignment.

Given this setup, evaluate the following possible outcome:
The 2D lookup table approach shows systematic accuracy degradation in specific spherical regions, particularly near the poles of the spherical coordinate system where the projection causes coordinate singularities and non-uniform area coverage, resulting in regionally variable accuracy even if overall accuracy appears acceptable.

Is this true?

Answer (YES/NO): NO